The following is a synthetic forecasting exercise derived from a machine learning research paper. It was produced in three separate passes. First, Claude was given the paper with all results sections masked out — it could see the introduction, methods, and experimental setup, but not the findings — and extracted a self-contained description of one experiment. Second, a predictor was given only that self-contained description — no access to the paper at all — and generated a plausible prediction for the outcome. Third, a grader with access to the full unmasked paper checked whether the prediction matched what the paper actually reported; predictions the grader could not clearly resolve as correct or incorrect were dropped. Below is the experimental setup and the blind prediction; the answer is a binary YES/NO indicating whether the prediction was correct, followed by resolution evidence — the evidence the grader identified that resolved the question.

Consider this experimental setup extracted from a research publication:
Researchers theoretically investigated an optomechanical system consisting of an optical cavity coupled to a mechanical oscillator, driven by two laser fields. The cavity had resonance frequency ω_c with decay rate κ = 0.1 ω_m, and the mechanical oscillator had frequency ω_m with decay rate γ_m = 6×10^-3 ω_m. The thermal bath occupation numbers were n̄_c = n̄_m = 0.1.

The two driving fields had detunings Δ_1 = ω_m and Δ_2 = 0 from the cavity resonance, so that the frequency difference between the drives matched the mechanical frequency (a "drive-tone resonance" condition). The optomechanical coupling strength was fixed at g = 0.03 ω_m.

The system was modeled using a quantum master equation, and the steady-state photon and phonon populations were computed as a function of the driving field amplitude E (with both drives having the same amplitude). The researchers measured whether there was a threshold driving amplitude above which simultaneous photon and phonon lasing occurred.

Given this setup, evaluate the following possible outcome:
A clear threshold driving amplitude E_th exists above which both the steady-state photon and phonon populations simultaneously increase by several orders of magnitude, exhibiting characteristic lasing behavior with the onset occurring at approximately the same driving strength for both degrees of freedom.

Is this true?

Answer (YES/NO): NO